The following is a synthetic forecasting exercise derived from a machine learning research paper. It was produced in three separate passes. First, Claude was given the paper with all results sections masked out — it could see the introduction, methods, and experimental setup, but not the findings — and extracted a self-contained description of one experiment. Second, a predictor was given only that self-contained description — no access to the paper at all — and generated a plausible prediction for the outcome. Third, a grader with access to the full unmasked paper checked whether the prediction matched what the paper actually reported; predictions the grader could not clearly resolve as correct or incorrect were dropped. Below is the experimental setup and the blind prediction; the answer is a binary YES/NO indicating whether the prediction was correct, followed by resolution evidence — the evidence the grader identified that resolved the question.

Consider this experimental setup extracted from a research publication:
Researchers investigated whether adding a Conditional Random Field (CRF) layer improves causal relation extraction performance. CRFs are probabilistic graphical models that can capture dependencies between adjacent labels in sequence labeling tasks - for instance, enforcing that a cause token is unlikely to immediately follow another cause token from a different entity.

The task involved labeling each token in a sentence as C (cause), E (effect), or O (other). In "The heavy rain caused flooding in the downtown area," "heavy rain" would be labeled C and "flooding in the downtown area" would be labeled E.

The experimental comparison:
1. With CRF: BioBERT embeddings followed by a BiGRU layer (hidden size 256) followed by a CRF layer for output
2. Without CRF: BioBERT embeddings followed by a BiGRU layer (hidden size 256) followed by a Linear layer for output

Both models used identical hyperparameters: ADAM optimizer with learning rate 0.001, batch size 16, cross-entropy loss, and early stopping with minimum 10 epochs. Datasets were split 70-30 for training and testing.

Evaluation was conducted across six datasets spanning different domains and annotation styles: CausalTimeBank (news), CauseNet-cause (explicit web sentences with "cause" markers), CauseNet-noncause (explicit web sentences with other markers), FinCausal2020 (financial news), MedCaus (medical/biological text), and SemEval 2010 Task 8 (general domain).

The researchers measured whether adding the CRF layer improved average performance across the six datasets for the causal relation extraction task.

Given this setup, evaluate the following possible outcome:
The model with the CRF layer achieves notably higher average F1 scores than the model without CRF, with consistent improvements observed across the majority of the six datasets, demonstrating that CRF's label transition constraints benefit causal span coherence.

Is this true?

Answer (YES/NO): NO